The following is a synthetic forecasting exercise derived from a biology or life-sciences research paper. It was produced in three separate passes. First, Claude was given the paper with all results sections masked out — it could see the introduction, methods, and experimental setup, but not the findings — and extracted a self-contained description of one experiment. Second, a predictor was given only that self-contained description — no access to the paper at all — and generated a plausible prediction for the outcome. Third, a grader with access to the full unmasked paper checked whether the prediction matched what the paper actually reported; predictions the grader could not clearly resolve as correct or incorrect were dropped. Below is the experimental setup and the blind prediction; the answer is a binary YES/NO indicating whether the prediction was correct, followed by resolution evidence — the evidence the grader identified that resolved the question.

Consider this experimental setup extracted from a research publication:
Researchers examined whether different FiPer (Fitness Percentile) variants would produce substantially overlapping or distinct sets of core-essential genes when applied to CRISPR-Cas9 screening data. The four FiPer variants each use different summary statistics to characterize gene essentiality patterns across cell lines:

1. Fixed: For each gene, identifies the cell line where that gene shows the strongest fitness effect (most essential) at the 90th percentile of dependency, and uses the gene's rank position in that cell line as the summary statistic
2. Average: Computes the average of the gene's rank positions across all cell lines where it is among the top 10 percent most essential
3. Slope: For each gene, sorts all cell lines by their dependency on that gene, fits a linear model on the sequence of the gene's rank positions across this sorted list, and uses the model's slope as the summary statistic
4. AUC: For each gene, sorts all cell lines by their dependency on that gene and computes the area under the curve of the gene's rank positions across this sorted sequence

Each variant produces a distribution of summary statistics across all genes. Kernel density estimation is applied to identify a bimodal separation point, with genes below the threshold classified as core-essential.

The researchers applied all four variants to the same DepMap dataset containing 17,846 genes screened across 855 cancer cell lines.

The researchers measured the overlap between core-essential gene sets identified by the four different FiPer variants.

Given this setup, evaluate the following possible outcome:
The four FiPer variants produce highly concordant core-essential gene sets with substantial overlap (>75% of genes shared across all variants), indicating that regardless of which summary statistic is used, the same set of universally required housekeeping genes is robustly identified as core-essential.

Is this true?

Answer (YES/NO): NO